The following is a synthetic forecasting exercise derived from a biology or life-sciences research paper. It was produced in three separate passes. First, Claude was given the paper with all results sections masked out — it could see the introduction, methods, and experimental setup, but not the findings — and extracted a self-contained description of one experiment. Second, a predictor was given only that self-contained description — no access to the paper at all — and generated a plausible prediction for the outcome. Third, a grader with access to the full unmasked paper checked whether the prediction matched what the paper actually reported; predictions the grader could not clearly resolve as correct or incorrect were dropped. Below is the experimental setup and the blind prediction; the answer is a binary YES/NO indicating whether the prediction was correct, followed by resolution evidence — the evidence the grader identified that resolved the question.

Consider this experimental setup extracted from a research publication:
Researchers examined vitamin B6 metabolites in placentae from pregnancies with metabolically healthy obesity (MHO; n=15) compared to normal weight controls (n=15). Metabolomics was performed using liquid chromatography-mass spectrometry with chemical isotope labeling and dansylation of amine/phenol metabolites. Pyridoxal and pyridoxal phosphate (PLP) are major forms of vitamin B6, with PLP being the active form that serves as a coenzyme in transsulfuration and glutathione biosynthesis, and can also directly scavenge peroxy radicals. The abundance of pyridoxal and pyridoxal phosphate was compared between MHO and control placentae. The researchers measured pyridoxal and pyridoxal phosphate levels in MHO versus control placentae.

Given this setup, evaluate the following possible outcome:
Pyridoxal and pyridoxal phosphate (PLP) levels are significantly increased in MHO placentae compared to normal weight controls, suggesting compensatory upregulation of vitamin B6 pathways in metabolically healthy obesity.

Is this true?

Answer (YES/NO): NO